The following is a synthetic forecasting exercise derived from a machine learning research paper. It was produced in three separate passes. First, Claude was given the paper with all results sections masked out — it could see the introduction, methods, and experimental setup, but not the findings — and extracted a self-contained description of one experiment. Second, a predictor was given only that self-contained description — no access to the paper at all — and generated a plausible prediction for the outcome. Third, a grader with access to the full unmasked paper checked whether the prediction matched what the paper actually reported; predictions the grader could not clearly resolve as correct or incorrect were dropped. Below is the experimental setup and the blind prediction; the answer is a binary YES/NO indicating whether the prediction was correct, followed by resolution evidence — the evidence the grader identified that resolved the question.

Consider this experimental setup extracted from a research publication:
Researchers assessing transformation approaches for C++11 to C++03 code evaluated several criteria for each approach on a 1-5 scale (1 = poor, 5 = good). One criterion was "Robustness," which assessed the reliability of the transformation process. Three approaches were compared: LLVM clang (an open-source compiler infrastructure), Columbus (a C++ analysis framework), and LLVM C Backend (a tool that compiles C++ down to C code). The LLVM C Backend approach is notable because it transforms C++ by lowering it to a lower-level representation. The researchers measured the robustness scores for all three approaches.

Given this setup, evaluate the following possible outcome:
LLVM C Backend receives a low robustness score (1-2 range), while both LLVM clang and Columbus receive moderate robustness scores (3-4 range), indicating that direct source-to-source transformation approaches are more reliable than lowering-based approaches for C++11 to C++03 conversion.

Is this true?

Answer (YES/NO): NO